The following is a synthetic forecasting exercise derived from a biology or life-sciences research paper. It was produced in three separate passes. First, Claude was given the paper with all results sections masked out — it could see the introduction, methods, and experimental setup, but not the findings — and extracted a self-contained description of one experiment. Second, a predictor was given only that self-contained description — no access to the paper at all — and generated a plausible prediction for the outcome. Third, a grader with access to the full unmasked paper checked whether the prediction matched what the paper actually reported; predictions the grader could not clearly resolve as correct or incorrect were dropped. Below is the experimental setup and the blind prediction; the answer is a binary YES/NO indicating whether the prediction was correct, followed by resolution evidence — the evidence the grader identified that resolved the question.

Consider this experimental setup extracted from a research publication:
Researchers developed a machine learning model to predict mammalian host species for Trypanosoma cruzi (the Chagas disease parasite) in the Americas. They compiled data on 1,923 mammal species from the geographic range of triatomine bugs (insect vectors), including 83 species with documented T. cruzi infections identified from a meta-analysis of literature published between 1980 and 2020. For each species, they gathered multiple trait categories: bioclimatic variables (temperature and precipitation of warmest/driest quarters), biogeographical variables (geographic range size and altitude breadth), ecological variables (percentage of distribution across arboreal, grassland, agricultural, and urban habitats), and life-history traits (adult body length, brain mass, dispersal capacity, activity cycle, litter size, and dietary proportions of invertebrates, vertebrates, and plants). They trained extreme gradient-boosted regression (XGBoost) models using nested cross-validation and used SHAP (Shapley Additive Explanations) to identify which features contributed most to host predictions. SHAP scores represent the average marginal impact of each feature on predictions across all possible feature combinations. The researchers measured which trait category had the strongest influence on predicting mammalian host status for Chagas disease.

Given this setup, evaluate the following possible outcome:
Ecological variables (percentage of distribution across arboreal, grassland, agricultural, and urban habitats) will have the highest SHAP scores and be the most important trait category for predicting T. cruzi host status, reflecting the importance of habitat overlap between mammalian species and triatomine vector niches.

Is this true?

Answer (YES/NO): YES